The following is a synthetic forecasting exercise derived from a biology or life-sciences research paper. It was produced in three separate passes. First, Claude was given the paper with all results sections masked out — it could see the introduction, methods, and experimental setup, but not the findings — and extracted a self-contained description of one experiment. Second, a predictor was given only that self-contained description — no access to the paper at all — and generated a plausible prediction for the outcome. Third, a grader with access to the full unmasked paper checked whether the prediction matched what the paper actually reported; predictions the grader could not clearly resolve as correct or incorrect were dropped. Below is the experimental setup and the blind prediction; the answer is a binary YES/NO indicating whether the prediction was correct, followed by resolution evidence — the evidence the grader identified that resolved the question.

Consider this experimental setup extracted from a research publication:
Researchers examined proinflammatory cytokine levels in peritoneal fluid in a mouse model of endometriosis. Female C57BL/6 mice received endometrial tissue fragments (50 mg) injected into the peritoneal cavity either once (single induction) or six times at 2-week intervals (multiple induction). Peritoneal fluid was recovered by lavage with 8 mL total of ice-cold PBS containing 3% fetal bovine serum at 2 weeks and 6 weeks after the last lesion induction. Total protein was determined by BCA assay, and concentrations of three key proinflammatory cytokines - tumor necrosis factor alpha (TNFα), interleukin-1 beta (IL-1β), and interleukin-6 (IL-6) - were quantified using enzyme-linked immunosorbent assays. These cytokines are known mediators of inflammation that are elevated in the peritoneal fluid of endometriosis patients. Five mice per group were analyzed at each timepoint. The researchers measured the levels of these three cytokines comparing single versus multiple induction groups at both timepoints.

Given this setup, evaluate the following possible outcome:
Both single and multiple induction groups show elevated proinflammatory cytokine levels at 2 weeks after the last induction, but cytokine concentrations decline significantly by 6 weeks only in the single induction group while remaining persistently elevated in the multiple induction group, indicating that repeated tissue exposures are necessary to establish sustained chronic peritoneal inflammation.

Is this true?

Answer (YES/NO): YES